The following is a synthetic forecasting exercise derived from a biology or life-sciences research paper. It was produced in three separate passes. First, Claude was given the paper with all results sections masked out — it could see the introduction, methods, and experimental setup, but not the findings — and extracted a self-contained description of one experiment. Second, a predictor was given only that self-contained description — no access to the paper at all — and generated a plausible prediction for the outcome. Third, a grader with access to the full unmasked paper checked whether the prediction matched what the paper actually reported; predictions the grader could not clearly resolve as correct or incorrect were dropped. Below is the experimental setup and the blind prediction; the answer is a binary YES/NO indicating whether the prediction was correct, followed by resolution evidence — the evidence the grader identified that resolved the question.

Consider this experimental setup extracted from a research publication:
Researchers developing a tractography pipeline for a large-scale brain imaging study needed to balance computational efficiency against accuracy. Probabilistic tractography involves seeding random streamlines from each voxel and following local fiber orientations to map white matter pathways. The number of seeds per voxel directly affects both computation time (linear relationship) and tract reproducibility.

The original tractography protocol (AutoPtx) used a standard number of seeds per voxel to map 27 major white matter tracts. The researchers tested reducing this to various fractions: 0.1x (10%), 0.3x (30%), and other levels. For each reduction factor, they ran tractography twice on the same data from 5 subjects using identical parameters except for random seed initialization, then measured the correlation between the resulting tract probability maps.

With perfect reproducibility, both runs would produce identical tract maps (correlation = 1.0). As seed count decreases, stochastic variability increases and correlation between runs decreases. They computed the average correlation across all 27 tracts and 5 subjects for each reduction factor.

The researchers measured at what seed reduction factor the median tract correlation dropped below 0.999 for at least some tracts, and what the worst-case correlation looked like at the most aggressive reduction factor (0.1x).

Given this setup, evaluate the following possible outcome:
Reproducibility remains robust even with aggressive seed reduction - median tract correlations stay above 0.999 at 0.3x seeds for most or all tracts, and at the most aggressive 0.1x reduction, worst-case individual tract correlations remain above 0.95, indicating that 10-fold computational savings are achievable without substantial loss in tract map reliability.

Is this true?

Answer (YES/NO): NO